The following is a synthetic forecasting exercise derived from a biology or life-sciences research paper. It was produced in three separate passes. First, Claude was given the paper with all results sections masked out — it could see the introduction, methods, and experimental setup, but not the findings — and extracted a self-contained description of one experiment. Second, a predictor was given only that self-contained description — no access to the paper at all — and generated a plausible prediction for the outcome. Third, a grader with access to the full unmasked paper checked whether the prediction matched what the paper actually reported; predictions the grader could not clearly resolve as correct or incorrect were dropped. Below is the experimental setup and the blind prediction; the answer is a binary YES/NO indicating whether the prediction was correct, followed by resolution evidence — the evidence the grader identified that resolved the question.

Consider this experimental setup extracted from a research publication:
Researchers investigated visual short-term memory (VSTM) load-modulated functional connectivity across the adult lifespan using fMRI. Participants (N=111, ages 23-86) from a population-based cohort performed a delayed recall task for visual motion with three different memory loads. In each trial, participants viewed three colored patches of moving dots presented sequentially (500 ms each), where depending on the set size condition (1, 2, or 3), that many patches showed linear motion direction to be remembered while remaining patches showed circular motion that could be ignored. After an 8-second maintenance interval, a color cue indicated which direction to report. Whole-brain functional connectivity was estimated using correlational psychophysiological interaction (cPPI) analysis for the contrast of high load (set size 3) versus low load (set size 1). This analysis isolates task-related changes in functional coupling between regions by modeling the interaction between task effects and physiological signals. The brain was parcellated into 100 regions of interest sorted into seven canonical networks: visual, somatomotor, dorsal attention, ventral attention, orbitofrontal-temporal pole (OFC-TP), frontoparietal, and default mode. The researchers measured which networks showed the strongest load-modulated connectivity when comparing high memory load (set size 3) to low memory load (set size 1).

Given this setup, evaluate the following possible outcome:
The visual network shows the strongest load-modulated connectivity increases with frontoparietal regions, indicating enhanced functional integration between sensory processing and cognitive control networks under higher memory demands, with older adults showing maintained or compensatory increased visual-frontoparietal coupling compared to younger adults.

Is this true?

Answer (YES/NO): NO